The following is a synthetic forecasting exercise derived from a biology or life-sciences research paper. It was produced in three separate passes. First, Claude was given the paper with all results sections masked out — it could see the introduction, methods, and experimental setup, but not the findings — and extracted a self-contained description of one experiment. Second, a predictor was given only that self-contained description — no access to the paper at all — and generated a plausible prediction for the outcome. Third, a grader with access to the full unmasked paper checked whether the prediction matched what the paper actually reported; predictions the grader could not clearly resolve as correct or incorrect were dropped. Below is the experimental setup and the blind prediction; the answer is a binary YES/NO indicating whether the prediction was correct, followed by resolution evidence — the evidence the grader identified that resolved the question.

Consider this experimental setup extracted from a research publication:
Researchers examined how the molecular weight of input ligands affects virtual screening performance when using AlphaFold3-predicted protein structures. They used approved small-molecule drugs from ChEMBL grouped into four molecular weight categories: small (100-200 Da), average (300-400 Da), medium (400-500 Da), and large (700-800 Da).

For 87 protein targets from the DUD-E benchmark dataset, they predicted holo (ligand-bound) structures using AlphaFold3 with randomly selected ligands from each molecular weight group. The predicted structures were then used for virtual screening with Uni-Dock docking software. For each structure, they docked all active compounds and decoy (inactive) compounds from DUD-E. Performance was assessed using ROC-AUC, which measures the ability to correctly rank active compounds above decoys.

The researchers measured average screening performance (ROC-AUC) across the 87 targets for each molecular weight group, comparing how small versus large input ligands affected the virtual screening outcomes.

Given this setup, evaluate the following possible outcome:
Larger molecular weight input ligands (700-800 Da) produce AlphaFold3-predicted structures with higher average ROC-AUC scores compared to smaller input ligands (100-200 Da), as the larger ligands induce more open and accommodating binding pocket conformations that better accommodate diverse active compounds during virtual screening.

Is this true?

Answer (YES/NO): YES